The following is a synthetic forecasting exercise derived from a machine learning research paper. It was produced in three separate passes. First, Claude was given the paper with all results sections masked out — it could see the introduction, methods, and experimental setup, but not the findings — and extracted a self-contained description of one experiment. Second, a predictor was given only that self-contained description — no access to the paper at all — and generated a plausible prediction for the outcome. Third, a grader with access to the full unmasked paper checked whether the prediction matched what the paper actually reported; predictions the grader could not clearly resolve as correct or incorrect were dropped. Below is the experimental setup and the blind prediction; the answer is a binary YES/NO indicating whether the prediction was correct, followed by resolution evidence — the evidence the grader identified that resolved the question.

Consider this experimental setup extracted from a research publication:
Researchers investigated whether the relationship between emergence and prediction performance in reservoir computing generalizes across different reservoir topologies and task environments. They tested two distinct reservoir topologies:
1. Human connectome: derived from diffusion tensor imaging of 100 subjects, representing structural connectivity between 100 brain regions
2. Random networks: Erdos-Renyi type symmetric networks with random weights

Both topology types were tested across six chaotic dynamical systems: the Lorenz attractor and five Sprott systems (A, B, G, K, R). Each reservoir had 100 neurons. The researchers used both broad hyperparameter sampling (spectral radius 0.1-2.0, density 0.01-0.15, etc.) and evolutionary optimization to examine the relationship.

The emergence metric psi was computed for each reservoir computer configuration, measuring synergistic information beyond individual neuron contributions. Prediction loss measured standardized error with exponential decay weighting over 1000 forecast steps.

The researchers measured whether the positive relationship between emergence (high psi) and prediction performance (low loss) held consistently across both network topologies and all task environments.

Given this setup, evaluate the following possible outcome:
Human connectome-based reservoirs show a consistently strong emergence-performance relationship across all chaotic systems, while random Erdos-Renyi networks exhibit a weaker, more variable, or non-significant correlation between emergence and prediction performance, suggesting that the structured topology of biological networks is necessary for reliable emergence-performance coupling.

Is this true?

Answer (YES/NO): NO